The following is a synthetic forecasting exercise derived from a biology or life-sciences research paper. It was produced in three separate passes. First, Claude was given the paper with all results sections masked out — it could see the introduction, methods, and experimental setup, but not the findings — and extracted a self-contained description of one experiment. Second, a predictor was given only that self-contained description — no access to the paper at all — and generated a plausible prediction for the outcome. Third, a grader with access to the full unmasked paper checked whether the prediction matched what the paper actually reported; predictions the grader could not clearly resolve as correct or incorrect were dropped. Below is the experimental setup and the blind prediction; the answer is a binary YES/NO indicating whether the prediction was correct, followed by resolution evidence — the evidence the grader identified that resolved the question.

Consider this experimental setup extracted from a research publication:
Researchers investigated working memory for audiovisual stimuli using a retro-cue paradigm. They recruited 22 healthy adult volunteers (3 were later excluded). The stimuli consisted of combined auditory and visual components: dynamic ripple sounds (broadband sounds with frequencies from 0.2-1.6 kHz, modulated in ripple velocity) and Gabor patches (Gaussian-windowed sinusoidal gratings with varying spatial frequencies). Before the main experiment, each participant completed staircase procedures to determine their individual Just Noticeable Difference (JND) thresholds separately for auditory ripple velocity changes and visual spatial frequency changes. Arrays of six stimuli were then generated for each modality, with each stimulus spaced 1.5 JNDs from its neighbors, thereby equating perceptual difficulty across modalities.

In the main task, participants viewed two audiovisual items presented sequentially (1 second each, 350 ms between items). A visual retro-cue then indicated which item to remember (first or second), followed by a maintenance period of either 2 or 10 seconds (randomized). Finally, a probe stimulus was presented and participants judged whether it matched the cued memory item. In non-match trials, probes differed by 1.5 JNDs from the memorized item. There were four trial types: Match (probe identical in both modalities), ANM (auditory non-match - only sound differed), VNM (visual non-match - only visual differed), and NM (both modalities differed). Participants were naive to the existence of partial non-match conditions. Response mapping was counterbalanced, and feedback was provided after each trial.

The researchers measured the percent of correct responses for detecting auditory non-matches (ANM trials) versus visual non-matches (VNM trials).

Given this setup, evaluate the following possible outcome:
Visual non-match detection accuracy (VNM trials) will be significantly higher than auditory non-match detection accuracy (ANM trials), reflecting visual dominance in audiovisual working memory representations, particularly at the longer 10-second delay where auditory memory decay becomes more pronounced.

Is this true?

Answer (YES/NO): NO